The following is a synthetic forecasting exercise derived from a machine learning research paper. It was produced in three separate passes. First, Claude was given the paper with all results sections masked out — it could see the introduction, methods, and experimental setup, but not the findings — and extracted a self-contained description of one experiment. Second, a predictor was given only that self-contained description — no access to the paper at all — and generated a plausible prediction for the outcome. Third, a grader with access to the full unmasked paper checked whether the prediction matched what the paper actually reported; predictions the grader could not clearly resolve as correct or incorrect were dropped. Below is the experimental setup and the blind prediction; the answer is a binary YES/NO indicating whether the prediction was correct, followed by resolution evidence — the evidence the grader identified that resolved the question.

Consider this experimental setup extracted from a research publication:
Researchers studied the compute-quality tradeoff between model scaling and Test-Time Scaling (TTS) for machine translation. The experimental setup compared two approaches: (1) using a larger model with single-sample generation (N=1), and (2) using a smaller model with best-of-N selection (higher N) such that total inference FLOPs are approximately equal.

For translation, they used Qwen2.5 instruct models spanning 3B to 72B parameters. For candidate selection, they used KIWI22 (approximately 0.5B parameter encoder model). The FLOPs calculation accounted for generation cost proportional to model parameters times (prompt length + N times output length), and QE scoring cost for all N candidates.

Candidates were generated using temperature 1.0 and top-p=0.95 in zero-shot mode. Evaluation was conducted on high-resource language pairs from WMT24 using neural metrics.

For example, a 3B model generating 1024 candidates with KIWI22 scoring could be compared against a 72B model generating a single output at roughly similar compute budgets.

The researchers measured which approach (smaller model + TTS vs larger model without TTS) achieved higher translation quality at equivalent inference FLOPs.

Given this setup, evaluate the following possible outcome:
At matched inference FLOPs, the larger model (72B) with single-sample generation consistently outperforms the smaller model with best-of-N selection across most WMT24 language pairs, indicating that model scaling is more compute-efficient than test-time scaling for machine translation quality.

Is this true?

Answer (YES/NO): NO